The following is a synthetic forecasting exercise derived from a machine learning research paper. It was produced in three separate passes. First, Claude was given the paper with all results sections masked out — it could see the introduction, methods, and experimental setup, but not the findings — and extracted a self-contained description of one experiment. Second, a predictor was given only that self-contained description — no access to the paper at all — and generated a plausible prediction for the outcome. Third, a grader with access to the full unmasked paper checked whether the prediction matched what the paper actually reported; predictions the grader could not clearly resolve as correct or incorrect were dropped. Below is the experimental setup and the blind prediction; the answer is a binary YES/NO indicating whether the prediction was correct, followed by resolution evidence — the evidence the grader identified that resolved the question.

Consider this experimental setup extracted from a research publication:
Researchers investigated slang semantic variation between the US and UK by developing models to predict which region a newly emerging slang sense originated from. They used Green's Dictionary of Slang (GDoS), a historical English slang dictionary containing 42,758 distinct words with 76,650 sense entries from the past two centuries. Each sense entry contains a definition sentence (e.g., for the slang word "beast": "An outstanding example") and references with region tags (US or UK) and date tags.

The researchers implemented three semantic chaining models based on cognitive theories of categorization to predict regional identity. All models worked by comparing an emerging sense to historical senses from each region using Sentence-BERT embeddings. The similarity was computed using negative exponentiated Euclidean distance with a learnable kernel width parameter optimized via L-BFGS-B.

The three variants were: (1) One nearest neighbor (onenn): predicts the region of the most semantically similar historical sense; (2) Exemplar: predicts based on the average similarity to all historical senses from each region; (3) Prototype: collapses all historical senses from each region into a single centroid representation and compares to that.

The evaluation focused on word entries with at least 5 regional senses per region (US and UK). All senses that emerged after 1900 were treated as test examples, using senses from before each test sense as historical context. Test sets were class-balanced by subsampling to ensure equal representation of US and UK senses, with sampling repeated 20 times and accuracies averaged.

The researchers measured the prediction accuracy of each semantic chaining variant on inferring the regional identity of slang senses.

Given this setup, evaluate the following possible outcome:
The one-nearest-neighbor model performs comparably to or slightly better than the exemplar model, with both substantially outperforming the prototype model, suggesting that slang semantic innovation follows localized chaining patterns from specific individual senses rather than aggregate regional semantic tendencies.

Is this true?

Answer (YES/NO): NO